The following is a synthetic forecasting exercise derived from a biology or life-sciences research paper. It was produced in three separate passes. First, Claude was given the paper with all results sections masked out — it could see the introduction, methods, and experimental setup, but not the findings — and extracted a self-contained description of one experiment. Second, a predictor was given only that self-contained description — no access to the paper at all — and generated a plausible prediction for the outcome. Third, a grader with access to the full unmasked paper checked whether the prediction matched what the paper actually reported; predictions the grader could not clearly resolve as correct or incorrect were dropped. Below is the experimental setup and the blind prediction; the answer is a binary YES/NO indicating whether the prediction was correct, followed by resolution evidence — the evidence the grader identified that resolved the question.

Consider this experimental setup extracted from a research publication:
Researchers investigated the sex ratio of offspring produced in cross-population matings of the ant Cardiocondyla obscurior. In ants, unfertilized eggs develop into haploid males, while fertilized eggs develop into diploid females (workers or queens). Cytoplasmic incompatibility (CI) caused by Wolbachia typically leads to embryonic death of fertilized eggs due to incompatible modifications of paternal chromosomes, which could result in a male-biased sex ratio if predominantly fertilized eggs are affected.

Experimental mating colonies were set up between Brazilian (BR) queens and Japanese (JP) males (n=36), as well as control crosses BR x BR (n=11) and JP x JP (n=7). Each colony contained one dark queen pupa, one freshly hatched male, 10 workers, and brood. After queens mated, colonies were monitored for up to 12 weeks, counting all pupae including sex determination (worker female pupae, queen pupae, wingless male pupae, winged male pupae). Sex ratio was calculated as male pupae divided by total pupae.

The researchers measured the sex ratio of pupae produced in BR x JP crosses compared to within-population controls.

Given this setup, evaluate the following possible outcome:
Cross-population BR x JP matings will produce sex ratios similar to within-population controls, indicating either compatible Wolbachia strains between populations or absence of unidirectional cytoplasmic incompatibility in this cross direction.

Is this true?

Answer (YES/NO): NO